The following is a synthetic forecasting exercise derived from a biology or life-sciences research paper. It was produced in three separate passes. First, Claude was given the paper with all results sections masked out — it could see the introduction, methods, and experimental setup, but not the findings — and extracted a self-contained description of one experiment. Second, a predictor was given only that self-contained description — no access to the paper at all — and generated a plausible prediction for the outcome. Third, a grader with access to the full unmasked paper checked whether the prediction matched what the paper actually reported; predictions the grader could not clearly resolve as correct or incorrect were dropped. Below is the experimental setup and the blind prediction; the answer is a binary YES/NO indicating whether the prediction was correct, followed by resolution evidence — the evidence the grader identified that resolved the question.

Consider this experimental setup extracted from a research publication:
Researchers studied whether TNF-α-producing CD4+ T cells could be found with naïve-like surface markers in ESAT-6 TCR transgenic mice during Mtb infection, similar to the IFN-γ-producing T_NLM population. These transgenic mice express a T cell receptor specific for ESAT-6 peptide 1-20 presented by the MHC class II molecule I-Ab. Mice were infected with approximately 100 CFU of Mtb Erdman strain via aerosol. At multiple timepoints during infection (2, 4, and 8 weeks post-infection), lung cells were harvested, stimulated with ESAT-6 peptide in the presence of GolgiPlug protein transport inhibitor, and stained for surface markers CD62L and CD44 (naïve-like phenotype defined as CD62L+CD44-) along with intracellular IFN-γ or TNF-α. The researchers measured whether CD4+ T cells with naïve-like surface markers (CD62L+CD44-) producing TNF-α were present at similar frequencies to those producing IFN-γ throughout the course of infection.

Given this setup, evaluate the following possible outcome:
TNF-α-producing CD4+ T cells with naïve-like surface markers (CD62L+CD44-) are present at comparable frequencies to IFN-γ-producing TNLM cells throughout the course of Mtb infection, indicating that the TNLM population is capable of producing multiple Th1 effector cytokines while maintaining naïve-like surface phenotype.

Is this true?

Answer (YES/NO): NO